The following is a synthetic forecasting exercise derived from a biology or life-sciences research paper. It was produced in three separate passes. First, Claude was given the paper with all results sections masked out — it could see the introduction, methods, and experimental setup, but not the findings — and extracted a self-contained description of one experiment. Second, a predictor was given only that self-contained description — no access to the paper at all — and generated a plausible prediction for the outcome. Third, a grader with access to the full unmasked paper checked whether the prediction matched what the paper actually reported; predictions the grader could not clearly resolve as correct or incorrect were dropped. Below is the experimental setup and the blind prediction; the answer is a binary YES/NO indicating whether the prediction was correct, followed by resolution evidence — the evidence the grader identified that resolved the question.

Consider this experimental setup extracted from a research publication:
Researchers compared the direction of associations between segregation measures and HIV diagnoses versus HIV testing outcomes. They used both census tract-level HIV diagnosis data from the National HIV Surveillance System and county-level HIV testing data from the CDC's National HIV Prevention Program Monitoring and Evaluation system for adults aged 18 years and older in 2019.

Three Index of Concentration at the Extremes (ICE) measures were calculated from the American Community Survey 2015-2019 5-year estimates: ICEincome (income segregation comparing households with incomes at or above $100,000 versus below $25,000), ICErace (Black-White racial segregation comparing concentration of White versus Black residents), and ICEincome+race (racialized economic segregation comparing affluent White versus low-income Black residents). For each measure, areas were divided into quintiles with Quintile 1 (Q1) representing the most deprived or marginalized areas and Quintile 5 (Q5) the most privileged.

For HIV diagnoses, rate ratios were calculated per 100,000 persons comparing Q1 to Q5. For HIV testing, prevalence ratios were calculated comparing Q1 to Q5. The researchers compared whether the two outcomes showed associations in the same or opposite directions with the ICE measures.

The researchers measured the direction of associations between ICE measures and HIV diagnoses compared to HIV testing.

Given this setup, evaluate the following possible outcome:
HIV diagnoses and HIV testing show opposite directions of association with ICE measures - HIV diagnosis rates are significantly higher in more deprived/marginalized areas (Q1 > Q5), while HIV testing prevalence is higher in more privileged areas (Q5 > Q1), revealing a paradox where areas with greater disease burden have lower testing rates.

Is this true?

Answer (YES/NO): NO